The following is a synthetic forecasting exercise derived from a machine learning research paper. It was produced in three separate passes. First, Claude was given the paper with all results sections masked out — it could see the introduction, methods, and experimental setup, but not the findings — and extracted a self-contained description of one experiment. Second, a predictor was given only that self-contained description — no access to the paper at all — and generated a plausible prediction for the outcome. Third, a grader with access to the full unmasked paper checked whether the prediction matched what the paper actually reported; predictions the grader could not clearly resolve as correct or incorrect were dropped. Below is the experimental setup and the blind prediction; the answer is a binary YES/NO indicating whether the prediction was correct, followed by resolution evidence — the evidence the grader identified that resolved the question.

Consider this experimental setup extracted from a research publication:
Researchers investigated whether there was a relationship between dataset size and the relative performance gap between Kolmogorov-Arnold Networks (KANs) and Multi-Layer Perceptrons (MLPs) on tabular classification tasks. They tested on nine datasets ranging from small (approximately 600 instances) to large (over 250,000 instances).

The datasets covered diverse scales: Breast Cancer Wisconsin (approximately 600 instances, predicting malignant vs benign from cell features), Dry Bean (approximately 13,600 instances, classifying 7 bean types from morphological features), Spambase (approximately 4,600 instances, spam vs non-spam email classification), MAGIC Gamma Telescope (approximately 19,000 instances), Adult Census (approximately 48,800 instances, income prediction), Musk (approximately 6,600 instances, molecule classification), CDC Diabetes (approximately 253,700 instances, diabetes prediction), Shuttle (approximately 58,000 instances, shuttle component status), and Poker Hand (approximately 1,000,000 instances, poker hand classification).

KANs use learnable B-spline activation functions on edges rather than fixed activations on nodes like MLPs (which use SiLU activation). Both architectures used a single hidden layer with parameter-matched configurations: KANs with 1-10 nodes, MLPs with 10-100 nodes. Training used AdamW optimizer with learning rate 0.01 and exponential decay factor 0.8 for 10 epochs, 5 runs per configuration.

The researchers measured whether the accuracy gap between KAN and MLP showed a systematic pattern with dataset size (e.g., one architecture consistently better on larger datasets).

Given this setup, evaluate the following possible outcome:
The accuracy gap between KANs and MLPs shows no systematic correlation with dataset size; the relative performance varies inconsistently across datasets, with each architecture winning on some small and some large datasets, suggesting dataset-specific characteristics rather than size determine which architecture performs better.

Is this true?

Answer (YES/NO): NO